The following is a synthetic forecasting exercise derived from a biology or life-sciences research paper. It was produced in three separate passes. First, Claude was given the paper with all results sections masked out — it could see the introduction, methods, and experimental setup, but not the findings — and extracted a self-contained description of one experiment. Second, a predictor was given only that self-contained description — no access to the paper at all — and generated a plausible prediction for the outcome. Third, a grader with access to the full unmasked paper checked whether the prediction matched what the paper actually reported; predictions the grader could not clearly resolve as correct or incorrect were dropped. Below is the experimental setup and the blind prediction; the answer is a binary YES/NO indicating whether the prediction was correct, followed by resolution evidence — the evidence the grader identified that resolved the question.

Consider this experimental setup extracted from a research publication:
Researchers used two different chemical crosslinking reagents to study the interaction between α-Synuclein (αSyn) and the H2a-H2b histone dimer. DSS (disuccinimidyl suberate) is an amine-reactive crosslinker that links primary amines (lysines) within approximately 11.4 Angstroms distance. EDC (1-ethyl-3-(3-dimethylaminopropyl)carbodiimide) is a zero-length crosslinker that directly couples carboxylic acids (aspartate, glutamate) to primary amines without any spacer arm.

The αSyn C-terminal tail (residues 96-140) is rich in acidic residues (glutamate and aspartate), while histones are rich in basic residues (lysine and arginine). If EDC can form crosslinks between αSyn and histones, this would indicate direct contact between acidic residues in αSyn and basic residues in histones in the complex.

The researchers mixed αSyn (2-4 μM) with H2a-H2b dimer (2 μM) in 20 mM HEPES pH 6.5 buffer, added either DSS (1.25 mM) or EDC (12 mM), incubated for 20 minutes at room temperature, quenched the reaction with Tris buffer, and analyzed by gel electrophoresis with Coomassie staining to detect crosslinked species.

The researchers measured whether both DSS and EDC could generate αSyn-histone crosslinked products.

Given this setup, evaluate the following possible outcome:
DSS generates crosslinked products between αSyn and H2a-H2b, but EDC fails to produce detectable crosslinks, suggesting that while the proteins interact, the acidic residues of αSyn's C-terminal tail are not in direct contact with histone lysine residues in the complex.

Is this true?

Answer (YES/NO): NO